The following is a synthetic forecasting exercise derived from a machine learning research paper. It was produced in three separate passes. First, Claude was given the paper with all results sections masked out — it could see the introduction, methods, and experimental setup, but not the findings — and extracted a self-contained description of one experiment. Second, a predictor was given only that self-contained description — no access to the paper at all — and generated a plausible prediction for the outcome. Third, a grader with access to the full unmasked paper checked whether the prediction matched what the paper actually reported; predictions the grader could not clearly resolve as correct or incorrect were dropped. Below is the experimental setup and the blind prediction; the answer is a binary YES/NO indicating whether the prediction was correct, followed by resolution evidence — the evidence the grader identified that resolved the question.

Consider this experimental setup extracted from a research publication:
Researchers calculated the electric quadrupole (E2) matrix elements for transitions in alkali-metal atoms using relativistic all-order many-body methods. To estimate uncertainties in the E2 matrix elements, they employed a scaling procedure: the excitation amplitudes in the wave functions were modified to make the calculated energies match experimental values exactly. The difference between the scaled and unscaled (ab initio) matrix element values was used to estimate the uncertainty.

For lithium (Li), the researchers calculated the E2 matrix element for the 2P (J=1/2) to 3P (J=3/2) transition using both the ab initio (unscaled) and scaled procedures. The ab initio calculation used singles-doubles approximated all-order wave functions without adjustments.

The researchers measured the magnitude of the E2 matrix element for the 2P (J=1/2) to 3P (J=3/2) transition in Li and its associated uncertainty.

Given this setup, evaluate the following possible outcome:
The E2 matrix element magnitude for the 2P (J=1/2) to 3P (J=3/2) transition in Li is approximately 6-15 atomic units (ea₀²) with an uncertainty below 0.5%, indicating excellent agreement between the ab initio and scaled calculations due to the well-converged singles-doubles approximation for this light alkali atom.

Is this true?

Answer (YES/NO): NO